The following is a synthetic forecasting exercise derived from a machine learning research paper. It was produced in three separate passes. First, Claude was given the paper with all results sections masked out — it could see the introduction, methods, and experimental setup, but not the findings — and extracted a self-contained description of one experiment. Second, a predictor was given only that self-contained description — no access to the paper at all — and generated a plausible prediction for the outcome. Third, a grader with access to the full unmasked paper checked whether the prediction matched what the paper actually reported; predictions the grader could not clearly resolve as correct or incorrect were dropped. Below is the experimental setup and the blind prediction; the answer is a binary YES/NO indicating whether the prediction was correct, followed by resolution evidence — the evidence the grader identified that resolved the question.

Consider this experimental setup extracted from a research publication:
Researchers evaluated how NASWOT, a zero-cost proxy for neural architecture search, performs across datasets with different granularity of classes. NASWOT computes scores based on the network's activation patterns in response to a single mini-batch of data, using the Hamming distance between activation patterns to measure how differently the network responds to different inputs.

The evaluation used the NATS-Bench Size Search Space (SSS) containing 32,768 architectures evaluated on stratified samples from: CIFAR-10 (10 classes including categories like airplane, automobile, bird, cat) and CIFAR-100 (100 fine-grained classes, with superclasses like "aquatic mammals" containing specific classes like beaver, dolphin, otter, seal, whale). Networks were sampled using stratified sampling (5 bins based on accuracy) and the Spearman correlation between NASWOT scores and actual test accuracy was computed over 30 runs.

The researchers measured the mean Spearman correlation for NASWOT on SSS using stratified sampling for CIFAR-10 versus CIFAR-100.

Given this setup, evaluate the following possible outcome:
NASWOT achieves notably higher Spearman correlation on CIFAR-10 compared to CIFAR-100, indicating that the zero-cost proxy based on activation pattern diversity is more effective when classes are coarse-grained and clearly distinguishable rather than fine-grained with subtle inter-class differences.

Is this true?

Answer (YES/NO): YES